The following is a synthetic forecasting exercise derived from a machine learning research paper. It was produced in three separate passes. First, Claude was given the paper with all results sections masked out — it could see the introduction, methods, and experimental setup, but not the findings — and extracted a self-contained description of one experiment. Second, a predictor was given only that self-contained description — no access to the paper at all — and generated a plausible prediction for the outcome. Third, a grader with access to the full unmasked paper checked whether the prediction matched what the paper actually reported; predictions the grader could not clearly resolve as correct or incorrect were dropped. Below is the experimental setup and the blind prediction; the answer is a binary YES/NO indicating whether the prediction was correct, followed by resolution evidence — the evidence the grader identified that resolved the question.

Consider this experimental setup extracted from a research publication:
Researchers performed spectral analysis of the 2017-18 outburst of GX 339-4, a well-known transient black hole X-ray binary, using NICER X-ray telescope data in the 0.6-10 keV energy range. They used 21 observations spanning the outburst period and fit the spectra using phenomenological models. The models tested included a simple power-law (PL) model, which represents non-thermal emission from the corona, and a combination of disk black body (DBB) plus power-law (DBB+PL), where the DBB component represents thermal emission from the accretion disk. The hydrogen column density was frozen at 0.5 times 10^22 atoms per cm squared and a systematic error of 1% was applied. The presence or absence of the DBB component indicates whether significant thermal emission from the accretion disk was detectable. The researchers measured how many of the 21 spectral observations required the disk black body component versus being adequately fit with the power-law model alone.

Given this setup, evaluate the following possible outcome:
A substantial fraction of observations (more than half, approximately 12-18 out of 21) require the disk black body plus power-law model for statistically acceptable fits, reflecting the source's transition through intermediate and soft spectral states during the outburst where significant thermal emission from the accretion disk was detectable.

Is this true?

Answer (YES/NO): NO